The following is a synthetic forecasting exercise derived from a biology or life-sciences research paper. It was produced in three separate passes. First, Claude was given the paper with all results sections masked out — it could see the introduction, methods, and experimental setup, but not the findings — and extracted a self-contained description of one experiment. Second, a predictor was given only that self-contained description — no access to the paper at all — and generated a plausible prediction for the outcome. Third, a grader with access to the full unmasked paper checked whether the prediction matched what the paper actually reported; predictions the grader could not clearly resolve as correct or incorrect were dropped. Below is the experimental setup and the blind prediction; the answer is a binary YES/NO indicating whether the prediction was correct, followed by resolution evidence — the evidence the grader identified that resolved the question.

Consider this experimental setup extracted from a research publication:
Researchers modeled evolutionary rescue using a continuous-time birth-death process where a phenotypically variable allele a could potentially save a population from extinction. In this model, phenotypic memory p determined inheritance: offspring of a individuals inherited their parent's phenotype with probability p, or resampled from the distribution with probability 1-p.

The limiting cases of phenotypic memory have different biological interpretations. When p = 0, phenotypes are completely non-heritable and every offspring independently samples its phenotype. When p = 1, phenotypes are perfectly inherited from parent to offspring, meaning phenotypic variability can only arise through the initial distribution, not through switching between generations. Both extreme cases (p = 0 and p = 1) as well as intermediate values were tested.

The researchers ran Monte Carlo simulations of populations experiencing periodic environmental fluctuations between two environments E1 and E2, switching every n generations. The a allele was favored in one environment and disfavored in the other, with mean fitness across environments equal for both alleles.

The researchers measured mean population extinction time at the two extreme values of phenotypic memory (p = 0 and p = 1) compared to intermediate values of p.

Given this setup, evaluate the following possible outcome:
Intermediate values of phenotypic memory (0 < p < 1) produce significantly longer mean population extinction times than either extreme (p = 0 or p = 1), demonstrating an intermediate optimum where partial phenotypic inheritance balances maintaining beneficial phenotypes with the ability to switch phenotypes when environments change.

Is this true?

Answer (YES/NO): YES